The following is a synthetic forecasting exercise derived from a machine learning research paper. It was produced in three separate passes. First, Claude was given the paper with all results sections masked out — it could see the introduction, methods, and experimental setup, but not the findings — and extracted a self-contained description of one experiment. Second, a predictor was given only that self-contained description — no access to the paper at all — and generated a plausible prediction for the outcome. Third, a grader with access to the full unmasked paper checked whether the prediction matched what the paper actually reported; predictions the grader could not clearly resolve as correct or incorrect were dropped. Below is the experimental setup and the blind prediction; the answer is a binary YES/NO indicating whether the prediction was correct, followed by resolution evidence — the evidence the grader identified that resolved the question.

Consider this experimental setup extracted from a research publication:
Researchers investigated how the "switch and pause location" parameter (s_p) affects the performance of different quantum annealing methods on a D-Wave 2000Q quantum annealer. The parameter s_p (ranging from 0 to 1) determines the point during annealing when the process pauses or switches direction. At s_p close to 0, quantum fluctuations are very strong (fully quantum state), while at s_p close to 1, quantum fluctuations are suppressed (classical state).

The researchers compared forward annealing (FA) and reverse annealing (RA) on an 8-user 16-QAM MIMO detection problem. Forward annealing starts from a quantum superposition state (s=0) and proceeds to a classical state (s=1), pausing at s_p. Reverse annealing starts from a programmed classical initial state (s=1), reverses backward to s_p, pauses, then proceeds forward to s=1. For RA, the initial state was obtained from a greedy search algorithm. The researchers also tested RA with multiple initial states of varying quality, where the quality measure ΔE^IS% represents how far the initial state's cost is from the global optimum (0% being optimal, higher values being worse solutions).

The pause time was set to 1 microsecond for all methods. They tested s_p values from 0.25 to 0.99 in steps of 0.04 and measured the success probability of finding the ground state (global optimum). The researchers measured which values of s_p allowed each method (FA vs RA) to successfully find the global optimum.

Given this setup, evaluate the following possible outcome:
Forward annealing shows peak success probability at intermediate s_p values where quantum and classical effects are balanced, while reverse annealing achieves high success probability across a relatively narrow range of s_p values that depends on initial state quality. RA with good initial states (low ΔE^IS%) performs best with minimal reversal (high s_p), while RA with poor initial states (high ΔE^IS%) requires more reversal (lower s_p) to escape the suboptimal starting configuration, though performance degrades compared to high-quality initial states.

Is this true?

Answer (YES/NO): NO